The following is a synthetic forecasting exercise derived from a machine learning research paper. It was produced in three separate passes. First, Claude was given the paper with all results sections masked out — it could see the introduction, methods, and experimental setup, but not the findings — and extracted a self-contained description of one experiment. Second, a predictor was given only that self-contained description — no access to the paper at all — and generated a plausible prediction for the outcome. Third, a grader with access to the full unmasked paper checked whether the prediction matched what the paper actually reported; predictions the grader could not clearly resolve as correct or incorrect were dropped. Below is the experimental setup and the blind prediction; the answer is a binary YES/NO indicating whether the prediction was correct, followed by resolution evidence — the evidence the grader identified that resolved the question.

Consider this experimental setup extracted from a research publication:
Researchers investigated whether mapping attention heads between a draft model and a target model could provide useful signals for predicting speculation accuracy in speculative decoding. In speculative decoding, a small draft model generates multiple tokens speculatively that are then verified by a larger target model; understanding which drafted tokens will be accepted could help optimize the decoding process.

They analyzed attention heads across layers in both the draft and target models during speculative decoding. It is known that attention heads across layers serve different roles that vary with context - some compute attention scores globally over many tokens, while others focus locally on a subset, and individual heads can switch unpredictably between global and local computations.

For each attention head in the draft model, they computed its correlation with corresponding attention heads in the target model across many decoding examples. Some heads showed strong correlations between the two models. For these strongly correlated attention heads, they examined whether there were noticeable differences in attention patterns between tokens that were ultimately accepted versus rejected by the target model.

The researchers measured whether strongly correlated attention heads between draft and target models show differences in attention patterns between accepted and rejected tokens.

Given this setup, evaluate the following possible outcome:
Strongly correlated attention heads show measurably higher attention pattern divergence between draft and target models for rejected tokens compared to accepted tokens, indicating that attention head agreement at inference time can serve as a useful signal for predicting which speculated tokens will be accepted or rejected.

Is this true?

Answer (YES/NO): NO